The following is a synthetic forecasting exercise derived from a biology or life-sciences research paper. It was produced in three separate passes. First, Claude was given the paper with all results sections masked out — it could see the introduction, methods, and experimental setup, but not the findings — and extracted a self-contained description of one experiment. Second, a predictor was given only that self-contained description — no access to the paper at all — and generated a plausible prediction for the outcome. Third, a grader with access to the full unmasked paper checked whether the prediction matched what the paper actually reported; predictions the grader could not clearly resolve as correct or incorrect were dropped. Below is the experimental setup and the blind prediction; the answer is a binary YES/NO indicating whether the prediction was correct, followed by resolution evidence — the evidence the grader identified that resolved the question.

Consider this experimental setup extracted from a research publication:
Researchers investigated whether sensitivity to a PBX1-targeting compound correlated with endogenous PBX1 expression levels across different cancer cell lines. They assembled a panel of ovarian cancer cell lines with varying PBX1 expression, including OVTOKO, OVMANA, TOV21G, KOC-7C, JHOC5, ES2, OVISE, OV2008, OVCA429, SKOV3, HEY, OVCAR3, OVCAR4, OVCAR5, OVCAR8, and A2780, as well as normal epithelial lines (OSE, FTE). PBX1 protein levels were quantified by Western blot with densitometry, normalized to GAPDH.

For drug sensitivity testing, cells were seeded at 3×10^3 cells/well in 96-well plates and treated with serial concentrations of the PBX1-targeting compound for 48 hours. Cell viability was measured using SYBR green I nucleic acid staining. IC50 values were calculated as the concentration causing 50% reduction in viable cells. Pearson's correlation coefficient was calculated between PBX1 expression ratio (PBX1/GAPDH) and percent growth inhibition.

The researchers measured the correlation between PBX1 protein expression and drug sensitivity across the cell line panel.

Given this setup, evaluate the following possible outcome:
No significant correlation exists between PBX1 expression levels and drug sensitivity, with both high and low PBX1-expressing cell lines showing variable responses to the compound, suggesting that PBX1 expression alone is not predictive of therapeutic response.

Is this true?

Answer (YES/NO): NO